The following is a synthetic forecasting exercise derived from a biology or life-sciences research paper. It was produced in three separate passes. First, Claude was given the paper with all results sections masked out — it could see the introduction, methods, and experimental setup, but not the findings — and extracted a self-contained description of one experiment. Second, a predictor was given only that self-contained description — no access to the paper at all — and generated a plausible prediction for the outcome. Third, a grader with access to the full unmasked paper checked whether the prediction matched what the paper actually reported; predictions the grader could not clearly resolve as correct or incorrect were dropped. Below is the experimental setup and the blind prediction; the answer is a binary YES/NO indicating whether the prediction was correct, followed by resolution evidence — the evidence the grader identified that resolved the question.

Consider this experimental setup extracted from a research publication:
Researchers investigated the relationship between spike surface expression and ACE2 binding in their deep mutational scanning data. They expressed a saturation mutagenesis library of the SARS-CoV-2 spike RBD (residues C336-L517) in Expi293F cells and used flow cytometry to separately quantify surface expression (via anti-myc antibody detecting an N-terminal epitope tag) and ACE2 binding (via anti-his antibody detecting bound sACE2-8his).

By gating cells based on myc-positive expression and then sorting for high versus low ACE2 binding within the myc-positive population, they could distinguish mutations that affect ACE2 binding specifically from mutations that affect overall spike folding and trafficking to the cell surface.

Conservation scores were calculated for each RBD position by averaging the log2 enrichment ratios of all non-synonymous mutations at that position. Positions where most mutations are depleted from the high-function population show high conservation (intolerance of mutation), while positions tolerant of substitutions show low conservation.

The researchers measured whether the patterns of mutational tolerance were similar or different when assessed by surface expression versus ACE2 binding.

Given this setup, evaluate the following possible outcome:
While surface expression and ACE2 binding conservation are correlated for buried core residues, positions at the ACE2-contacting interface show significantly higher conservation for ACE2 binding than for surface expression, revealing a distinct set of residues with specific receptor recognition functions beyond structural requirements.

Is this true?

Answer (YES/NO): NO